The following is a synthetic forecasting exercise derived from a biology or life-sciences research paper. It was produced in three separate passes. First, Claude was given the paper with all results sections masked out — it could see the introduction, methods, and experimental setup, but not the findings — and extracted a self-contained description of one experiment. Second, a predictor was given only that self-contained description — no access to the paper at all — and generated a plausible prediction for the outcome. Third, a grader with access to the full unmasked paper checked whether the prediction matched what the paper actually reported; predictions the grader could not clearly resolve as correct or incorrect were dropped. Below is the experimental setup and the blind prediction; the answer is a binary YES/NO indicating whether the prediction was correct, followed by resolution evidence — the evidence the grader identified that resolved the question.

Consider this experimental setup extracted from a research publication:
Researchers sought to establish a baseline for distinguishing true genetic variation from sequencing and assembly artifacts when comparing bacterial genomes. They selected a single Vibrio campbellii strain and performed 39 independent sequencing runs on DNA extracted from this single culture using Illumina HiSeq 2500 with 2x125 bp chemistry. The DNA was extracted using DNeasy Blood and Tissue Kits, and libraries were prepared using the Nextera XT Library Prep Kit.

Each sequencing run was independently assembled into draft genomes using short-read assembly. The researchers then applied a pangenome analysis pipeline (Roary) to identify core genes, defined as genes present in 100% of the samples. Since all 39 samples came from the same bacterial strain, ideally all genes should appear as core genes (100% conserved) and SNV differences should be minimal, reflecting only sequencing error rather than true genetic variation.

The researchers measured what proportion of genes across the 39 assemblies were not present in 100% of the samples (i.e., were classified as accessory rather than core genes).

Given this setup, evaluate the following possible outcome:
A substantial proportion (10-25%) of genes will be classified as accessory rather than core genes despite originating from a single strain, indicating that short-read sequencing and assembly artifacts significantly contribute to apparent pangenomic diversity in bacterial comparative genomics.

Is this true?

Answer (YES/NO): YES